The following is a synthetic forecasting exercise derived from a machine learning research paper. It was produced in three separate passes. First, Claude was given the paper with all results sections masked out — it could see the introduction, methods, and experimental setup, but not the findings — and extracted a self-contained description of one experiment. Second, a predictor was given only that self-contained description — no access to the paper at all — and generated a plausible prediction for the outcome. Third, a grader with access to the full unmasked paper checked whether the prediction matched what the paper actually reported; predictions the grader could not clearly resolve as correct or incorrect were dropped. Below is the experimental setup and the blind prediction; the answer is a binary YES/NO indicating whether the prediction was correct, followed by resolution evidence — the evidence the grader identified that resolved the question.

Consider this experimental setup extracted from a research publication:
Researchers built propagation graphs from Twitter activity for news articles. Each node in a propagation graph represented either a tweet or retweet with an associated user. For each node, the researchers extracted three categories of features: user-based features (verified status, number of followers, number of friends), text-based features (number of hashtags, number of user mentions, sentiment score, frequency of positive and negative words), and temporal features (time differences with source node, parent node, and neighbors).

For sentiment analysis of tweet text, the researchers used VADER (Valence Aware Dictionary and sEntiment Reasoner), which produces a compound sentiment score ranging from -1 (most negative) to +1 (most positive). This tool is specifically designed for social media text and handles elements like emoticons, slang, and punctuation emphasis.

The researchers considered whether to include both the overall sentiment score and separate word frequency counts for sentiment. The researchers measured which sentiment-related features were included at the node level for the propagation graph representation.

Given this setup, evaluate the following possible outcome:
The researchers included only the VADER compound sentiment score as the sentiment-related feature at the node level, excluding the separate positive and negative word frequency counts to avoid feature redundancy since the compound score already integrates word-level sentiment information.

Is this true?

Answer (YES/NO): NO